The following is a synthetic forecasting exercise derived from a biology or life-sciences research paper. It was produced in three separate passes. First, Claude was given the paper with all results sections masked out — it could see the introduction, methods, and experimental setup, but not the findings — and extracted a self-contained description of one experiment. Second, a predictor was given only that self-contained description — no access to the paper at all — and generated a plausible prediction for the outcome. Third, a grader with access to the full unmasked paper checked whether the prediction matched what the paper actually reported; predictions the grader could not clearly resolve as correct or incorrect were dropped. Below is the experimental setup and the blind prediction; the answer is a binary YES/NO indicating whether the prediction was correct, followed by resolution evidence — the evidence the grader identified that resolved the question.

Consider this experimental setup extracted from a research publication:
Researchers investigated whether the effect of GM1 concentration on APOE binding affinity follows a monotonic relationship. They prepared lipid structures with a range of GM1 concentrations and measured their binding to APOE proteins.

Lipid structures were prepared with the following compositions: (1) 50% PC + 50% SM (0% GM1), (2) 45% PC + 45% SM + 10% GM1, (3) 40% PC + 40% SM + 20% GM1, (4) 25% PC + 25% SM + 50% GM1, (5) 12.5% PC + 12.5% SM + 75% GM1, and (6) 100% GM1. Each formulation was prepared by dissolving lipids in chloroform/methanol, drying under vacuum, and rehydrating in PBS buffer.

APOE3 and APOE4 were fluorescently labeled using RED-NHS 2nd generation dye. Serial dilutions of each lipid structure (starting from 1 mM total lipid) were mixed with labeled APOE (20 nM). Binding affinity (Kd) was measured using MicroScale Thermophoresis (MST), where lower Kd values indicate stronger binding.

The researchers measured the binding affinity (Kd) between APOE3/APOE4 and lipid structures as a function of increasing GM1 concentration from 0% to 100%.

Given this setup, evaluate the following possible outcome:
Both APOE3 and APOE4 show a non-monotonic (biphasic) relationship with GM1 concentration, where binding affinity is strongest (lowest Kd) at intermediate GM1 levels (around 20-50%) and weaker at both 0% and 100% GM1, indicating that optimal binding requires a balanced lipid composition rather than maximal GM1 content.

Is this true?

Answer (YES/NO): NO